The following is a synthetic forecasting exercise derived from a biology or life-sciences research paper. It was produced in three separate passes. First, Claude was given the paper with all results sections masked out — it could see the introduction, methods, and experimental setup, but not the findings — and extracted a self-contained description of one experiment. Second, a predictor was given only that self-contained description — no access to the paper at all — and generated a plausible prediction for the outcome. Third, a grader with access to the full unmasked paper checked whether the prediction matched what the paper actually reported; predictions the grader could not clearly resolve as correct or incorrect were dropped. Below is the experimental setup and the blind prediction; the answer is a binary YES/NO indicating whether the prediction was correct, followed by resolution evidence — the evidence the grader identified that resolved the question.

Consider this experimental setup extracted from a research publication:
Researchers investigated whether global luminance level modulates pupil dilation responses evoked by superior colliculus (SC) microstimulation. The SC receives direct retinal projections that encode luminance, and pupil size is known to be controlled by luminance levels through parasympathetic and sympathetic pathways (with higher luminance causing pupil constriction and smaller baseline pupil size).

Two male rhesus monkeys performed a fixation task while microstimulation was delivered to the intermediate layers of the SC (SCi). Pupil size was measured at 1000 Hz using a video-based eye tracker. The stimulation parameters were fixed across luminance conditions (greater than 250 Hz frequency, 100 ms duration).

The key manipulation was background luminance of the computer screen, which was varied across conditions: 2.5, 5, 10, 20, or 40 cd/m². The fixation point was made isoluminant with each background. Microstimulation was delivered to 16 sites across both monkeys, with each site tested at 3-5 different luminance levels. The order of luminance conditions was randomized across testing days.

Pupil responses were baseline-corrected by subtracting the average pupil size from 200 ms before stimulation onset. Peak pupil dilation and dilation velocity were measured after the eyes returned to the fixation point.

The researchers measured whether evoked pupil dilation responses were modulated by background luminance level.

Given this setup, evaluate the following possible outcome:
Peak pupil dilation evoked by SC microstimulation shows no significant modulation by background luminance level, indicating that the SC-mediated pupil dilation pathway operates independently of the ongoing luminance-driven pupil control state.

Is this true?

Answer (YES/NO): NO